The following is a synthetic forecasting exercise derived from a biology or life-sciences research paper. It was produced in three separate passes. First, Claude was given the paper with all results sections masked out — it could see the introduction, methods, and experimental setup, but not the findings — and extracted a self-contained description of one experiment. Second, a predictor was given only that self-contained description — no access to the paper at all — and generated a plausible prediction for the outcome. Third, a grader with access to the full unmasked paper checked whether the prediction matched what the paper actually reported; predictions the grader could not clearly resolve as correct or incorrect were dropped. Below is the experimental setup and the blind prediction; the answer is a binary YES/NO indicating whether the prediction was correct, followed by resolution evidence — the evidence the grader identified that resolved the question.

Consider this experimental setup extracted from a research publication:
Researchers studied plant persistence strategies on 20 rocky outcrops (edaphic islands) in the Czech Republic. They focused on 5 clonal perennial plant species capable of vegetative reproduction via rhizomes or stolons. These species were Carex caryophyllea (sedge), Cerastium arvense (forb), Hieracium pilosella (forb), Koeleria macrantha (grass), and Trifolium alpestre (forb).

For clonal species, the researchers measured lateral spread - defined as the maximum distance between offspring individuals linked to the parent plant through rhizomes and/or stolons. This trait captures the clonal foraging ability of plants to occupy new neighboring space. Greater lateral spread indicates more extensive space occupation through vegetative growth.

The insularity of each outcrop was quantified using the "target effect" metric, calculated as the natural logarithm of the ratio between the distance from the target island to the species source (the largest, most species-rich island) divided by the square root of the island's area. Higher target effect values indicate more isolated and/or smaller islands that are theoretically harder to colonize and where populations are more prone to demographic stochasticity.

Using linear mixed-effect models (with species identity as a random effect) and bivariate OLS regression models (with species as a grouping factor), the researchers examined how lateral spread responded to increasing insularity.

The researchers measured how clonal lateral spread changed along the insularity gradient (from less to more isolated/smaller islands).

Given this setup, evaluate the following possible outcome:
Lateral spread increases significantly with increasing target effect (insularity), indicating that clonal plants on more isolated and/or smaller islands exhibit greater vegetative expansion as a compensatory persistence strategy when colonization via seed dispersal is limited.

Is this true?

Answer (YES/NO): NO